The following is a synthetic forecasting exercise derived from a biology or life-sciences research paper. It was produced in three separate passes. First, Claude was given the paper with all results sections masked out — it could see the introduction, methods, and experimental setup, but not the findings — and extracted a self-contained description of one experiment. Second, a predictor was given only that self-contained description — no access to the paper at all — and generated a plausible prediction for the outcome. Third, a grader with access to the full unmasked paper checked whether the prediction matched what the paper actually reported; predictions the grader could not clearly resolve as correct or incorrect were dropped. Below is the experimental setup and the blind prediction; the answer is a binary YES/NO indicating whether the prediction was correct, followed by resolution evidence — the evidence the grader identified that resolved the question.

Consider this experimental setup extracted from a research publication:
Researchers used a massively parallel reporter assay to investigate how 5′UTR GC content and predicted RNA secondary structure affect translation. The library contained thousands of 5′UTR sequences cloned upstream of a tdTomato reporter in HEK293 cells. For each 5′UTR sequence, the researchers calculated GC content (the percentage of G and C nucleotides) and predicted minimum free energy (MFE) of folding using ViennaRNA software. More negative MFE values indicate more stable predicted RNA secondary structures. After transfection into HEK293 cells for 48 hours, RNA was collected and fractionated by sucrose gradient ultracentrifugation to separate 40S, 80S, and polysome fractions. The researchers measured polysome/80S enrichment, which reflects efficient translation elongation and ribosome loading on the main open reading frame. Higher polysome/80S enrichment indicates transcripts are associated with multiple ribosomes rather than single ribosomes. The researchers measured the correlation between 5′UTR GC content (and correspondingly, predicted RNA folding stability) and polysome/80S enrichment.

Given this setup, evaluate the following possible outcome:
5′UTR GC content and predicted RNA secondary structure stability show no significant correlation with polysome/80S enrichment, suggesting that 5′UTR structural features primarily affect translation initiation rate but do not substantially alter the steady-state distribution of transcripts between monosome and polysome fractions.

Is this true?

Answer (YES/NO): NO